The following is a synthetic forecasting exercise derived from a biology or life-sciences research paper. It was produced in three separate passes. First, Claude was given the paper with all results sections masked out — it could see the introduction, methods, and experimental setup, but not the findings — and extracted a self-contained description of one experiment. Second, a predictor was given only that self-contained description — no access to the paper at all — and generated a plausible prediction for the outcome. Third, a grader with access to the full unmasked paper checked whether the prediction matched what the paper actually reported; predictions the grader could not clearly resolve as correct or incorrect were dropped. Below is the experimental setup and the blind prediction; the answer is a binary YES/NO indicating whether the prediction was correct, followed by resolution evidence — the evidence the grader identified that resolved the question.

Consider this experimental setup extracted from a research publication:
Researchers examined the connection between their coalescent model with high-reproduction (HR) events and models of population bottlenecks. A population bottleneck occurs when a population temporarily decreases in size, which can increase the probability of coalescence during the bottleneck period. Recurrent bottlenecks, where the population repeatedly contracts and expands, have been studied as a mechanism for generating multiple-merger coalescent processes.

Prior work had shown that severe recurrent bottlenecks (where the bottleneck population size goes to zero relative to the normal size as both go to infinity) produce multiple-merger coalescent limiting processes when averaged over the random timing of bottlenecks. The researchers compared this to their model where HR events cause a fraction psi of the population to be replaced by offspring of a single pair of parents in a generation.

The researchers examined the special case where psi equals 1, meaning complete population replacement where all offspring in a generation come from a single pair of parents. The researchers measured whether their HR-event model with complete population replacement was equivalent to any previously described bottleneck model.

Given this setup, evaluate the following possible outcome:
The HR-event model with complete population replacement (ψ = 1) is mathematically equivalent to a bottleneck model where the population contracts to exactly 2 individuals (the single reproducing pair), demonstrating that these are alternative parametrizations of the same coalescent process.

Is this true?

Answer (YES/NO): NO